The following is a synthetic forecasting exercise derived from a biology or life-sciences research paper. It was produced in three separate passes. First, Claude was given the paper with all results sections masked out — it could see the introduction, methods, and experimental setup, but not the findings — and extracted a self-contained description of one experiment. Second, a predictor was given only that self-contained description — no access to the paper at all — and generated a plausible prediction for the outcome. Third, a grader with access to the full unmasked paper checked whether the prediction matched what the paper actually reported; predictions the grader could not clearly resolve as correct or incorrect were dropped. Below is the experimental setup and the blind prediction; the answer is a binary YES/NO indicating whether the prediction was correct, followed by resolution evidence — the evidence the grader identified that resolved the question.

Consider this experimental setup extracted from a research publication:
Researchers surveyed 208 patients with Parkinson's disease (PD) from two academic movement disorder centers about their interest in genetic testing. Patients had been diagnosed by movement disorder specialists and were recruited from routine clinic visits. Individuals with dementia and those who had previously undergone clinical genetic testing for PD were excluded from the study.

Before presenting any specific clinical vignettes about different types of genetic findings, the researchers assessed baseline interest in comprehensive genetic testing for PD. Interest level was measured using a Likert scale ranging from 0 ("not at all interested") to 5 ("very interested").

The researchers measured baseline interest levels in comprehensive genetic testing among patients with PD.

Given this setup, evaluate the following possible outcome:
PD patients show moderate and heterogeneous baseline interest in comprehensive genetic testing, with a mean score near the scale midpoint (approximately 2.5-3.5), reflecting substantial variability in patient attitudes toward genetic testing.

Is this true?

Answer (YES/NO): NO